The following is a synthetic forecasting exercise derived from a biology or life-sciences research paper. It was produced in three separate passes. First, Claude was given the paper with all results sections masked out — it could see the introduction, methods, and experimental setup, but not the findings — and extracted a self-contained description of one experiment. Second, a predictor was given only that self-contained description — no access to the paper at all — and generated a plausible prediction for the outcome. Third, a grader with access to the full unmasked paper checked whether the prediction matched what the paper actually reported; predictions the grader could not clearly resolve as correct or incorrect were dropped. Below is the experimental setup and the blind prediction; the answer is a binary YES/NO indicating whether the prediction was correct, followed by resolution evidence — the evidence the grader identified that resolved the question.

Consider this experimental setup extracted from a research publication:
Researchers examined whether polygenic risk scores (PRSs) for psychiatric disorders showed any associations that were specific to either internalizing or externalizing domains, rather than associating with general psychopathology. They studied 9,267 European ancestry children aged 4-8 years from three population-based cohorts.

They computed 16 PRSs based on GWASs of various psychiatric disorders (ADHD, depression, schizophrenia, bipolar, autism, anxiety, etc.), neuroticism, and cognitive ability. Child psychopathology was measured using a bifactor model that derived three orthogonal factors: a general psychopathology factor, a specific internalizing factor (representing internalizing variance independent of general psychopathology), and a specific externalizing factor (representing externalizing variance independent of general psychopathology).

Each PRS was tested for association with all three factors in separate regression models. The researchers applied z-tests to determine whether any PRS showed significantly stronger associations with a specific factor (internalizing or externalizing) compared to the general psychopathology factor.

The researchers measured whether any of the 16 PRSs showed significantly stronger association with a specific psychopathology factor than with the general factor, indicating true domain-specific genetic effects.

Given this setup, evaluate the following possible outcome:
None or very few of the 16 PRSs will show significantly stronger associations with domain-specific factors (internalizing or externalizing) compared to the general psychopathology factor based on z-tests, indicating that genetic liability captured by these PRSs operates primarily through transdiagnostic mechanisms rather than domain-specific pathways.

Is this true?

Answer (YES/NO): YES